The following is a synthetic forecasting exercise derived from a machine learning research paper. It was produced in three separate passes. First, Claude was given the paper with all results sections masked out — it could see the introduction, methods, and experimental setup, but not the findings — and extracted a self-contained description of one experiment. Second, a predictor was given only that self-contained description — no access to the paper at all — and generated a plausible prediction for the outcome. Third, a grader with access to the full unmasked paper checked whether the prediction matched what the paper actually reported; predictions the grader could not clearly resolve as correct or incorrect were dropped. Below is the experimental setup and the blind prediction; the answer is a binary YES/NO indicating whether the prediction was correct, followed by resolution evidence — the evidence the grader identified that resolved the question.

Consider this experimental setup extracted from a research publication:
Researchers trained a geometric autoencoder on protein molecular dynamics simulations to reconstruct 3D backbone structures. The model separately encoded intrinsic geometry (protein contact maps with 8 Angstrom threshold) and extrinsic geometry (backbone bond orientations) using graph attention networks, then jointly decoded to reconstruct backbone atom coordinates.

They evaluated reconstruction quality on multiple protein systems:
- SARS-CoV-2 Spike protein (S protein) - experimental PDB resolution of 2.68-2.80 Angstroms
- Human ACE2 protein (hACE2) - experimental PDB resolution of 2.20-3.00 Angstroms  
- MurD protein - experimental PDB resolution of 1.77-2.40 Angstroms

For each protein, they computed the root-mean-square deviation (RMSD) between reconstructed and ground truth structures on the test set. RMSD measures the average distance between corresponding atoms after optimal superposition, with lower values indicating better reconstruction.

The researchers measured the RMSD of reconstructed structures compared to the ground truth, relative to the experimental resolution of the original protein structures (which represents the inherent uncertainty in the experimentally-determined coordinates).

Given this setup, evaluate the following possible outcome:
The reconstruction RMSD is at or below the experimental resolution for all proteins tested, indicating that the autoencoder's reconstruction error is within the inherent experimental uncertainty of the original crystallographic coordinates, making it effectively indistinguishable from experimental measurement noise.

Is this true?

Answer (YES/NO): YES